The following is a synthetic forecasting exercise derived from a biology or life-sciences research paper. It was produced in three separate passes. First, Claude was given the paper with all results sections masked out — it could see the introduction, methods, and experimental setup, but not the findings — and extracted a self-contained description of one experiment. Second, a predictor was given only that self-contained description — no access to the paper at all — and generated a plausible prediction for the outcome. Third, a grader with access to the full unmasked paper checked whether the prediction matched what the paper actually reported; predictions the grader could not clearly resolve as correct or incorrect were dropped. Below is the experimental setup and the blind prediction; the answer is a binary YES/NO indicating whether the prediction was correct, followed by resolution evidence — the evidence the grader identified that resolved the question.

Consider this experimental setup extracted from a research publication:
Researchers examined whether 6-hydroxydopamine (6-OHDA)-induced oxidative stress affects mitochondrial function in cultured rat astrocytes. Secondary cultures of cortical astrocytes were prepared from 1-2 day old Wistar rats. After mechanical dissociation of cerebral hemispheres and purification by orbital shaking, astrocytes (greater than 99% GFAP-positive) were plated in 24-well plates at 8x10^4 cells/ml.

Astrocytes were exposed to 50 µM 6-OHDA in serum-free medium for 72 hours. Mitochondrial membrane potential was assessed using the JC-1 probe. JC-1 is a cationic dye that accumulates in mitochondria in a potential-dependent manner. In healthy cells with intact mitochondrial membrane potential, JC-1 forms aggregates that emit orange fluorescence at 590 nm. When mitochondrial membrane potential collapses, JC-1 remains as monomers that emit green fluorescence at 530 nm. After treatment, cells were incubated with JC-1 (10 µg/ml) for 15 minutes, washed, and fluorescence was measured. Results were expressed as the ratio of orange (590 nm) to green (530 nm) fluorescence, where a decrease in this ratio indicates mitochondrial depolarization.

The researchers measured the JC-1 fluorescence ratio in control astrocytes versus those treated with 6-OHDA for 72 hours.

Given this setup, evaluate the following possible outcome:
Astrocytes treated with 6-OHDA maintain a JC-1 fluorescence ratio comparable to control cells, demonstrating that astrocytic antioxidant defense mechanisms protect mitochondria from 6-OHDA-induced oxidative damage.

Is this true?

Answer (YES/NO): NO